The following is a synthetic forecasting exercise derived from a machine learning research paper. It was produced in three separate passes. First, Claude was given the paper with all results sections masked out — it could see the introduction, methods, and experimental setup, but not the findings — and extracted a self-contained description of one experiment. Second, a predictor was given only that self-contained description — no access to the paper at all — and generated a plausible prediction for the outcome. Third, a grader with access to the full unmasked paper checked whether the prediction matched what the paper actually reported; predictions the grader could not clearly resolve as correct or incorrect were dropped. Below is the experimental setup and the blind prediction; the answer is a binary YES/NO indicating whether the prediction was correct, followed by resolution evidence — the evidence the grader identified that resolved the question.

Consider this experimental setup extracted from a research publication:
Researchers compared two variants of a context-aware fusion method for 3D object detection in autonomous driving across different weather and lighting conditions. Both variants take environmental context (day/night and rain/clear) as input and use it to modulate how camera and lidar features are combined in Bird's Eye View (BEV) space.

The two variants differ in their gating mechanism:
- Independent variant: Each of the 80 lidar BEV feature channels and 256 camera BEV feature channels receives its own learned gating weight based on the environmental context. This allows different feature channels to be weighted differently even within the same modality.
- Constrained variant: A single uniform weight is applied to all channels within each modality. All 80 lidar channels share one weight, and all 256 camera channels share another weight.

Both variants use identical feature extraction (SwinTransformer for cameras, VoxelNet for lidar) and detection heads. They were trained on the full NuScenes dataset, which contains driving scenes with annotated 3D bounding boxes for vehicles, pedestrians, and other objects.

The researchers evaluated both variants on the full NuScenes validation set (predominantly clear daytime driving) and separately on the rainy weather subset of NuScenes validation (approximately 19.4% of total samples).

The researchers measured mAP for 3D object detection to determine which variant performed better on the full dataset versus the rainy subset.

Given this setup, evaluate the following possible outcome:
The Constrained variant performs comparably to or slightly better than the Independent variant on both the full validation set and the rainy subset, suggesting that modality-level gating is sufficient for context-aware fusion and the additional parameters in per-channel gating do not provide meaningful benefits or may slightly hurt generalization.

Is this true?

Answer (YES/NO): NO